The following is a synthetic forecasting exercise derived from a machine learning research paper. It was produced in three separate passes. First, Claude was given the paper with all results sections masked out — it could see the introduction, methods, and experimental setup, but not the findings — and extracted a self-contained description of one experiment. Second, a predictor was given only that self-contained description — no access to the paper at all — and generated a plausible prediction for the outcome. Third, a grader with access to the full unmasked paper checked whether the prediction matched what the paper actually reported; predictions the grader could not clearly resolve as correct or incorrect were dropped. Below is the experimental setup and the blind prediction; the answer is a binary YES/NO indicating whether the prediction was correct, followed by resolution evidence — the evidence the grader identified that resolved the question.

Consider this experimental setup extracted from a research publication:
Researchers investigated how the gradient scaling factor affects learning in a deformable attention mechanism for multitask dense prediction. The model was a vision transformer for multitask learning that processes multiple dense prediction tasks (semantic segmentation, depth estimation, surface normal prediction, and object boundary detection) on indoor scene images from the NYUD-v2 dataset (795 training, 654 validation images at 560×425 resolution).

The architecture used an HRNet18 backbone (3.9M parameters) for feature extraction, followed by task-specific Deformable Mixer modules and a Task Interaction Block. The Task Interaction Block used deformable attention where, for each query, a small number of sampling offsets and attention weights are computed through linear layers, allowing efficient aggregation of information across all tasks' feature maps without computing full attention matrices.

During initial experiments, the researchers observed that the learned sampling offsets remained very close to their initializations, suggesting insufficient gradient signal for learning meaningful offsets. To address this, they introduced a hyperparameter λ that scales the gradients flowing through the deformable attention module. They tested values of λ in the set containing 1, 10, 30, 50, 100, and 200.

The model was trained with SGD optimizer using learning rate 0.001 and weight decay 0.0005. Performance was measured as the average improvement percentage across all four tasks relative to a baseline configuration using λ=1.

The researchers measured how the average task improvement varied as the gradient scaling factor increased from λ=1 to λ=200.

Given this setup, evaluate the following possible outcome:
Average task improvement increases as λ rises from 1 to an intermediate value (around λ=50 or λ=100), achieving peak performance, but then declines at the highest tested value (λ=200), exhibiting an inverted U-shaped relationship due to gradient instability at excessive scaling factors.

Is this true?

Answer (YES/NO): YES